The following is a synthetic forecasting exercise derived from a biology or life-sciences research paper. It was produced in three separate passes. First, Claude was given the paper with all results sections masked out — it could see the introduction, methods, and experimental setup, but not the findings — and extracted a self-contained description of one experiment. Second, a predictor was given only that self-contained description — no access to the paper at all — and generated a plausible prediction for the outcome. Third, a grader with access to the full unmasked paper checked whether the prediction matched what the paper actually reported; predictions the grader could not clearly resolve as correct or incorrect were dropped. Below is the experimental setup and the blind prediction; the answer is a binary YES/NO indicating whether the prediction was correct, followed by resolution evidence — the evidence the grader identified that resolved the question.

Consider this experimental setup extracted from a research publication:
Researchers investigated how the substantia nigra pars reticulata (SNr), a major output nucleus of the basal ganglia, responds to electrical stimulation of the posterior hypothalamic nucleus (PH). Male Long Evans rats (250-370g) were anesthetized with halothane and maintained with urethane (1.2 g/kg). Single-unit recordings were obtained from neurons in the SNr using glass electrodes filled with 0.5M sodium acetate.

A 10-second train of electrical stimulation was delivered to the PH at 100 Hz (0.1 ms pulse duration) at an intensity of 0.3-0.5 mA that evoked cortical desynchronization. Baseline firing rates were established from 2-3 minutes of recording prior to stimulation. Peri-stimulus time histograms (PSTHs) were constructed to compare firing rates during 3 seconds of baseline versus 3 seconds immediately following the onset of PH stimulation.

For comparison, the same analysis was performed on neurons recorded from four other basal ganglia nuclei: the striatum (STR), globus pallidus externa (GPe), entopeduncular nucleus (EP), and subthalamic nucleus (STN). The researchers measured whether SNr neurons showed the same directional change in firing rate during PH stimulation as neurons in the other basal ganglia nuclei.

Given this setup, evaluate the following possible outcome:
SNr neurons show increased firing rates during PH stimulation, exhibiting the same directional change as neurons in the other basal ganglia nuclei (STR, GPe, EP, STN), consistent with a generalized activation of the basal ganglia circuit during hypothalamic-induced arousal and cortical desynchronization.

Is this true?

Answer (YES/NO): NO